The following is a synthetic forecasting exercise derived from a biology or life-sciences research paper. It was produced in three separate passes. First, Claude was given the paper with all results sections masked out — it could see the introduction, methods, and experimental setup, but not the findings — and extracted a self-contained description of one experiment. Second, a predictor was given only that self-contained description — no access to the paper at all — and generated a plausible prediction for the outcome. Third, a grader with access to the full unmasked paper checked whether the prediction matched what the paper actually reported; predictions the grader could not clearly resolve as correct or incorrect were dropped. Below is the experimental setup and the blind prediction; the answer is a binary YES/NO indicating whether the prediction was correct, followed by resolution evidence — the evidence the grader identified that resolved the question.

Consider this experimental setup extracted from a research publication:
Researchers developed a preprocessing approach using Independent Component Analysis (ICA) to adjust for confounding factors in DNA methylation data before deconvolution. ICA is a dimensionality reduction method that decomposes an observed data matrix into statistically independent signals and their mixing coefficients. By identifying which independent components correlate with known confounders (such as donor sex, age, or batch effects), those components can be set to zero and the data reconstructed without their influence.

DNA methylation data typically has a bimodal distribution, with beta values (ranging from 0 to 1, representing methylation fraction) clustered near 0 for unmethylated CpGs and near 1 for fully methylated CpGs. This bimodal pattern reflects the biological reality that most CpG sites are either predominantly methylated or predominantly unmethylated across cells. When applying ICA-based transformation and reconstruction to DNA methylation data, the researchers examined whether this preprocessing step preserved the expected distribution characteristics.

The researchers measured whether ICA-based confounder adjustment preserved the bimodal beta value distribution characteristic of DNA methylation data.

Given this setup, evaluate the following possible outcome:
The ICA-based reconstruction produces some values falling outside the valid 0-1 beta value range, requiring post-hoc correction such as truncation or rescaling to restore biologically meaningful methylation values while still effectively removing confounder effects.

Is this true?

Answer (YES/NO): YES